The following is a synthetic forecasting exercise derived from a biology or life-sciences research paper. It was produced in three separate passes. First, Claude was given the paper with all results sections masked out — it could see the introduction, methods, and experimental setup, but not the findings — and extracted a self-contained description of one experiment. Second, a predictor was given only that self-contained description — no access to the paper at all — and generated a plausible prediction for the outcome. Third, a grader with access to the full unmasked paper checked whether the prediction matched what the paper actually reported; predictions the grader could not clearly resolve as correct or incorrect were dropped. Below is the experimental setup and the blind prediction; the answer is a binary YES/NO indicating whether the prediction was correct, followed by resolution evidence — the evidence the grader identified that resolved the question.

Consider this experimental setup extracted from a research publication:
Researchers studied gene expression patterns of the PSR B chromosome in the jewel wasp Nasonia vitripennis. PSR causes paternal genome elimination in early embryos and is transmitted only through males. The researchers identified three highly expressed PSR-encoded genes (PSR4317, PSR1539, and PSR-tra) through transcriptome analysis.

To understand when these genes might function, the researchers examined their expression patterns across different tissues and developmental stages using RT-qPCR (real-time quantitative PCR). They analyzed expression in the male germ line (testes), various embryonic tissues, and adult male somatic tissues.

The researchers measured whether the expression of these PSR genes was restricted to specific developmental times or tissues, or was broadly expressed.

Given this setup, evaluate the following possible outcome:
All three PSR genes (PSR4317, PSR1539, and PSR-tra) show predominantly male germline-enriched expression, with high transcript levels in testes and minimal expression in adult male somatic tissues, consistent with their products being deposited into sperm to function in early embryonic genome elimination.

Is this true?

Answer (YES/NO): NO